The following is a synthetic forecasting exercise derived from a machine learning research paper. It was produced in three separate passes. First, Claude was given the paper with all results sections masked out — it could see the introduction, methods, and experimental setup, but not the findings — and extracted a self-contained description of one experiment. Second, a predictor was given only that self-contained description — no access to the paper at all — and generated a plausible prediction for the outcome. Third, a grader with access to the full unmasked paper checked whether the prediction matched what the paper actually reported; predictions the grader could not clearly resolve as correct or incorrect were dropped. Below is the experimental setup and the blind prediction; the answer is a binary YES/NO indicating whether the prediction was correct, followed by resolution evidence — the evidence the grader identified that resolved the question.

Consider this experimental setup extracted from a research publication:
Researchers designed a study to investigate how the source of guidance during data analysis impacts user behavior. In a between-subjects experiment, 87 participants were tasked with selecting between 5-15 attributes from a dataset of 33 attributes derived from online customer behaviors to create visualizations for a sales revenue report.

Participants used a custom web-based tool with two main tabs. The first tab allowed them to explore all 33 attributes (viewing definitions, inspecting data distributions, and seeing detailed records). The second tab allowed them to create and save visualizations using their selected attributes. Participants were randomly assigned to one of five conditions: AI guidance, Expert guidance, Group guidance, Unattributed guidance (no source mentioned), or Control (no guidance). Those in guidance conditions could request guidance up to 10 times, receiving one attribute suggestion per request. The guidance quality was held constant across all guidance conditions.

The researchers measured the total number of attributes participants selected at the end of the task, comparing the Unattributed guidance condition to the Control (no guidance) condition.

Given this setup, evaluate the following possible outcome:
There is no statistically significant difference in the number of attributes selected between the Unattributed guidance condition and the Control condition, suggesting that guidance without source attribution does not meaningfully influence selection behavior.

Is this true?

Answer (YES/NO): NO